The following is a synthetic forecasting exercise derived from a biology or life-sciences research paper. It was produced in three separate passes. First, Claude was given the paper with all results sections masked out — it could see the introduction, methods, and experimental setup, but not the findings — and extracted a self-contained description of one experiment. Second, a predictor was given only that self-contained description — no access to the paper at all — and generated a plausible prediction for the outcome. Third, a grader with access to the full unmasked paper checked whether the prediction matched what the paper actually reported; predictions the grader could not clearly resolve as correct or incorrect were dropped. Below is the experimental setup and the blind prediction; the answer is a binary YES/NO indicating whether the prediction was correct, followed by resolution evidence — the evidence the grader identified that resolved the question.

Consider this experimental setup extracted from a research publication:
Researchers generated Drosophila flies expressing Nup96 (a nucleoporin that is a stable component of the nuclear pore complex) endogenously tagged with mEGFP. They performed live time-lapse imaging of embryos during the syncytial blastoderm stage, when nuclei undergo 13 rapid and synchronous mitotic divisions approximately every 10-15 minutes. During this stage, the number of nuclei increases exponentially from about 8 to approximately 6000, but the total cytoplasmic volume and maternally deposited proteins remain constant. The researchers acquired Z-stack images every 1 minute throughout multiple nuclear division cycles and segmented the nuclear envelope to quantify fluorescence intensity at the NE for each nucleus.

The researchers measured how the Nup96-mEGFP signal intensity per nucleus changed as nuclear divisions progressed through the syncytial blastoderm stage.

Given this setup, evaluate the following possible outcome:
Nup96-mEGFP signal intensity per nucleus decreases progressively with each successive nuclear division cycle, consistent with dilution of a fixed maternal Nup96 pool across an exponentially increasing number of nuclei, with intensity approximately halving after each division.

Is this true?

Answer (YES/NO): NO